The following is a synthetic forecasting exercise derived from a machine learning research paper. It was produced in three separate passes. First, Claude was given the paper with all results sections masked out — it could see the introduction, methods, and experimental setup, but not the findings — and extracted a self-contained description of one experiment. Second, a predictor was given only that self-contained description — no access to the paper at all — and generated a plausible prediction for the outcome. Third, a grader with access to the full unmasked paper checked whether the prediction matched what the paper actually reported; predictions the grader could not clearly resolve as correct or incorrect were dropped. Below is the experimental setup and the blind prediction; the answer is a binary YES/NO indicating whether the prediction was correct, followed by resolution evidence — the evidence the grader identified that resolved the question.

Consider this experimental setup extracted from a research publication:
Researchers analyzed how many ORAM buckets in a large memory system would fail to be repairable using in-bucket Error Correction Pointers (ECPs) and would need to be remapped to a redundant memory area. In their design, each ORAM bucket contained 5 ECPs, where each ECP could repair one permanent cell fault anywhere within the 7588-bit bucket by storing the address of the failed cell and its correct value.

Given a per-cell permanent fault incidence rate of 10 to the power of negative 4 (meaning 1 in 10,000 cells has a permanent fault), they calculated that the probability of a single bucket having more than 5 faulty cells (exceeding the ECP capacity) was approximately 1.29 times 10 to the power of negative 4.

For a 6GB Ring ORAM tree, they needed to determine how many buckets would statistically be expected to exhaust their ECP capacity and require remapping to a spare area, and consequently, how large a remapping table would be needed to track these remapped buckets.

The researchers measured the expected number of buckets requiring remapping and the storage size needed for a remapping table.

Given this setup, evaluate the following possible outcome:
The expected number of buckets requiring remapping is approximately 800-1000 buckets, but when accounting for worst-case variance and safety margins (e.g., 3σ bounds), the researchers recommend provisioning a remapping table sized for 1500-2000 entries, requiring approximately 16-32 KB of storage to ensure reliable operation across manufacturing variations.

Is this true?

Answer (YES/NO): NO